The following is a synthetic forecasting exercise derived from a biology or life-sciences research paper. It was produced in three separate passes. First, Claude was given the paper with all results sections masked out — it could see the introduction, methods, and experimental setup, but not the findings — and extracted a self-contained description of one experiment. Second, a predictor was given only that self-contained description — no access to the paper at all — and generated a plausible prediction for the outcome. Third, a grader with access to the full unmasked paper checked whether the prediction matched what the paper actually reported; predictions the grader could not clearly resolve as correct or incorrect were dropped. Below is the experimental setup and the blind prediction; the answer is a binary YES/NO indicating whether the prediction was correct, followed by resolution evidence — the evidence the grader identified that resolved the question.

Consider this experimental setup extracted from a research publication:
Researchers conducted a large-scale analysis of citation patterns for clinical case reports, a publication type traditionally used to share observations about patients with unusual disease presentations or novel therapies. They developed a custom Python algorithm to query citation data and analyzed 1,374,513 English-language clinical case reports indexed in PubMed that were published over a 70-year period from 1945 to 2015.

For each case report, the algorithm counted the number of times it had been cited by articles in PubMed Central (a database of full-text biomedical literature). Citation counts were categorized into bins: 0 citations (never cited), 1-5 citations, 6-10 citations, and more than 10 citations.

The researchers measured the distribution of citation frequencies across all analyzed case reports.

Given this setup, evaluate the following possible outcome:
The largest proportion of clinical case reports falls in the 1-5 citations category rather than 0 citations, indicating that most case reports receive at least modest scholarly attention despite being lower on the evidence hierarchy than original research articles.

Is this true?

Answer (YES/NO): NO